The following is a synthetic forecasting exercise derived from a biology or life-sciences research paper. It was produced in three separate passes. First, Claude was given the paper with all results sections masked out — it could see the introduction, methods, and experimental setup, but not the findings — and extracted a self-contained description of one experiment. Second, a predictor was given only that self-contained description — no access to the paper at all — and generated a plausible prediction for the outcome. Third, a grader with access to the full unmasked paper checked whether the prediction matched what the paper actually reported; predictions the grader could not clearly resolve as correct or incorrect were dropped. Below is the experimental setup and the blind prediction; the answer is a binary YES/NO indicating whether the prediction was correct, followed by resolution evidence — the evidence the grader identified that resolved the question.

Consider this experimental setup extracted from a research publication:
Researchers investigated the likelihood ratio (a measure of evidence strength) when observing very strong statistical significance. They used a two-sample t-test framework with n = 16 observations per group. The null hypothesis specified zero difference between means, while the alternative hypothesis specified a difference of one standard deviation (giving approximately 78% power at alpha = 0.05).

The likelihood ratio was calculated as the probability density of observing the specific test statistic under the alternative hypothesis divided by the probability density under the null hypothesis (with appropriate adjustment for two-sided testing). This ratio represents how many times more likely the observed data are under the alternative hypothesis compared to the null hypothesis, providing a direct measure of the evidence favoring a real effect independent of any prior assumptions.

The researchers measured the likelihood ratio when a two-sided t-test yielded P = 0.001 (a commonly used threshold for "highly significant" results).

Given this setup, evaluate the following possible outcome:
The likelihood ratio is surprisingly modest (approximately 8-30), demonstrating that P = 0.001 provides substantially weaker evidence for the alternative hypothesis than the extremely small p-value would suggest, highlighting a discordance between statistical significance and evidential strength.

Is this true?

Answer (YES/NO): NO